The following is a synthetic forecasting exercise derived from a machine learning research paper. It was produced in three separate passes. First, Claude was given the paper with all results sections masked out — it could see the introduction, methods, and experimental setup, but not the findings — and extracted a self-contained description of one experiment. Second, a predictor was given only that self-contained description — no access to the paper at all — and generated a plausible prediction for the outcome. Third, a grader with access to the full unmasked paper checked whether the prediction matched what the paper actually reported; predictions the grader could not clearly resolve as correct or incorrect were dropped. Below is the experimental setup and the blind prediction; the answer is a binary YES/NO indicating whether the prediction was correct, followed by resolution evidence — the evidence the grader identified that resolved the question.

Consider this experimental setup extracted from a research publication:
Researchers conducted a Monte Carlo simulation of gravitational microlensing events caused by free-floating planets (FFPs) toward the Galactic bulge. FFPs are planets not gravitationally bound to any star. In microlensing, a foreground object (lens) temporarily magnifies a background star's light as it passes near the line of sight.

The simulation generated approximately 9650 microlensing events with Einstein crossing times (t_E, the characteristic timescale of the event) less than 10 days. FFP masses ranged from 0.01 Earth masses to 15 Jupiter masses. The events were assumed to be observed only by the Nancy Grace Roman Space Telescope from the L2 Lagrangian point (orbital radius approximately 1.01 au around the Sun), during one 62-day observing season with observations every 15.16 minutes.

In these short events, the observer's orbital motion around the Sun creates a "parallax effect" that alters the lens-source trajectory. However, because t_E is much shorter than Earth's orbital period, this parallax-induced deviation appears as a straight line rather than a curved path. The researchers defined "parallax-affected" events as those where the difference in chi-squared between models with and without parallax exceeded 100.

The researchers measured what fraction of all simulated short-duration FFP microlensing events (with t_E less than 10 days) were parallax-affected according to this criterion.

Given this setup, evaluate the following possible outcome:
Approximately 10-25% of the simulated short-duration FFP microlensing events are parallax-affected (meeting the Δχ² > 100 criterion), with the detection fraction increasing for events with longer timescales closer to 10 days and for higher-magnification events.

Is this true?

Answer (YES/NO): NO